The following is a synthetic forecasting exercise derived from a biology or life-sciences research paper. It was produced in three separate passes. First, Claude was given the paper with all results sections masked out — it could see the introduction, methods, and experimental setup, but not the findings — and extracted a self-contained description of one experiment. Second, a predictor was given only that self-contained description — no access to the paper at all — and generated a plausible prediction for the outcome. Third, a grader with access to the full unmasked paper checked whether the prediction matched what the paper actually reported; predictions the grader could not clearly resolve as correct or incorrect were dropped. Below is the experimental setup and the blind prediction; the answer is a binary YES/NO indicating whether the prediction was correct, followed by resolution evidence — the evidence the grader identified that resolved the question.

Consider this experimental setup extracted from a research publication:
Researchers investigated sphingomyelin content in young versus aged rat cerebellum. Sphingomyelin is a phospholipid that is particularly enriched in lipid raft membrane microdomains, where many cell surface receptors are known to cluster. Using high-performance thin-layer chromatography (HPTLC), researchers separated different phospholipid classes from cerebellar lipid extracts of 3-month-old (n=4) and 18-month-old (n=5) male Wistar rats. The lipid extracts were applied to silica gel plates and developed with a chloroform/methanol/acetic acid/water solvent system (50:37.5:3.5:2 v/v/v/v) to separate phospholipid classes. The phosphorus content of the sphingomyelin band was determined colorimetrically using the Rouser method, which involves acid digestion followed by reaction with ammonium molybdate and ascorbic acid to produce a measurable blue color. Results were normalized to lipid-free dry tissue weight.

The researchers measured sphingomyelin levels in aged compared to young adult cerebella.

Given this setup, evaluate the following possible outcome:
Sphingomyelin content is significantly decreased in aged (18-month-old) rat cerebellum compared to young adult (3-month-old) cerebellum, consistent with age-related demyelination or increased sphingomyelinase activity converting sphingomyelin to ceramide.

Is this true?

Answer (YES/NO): NO